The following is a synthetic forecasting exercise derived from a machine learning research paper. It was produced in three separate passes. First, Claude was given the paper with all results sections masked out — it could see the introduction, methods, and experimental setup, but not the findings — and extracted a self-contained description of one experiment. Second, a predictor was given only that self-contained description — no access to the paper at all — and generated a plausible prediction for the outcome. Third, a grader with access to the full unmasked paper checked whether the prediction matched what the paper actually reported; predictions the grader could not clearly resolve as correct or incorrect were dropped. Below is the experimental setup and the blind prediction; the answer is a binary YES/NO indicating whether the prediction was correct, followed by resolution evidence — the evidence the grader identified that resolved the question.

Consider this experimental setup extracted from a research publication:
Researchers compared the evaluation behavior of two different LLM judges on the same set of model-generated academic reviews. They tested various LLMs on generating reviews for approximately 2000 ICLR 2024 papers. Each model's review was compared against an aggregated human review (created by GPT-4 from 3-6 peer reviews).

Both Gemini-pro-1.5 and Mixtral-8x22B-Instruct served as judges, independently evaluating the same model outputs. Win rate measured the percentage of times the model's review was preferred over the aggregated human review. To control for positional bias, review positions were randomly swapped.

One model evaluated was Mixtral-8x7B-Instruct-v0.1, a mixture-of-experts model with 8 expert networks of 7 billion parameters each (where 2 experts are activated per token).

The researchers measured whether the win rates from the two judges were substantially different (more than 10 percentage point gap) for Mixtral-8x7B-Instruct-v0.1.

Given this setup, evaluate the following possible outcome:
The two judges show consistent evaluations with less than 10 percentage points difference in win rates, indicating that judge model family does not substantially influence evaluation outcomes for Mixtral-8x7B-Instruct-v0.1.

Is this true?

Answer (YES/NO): NO